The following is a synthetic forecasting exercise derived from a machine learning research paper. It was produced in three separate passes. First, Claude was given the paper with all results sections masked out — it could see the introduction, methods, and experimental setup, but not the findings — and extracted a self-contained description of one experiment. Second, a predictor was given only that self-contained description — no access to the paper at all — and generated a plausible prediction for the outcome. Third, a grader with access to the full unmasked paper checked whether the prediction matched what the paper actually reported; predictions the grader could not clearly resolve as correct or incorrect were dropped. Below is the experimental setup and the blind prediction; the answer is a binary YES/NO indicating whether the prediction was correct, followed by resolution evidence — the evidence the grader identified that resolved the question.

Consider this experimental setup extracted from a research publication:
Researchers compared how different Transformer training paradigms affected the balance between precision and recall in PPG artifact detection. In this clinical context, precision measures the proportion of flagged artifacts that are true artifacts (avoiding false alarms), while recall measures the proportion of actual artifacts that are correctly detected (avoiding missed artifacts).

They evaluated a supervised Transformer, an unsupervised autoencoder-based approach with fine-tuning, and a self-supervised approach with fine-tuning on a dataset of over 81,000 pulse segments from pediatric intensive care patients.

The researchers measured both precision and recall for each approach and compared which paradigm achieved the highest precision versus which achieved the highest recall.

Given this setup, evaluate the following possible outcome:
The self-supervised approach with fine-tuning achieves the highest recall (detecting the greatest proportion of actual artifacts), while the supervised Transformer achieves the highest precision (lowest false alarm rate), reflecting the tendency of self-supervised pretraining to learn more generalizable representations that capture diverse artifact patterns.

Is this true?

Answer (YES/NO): NO